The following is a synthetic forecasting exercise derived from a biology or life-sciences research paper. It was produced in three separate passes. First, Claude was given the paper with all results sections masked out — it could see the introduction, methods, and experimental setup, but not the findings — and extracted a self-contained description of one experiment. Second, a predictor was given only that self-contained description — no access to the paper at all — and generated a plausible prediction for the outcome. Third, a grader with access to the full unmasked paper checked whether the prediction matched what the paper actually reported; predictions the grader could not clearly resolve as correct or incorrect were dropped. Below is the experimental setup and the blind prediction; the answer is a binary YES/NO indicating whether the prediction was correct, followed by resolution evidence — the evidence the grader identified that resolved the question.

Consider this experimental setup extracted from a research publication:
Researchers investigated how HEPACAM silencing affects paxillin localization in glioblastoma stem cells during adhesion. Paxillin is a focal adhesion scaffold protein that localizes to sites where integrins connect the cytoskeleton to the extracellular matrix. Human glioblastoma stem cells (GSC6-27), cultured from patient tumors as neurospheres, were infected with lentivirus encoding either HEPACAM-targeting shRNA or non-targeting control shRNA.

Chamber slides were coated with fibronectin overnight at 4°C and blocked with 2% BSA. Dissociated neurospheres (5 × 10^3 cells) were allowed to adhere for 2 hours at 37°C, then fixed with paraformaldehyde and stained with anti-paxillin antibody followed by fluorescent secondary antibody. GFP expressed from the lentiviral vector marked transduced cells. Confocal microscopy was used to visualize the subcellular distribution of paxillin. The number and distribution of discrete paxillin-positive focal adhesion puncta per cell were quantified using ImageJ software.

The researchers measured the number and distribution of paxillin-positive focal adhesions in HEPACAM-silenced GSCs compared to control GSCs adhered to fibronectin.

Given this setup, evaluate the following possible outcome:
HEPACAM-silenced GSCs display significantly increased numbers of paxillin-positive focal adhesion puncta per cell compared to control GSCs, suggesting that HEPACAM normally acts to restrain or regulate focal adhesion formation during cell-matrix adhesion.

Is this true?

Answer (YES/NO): YES